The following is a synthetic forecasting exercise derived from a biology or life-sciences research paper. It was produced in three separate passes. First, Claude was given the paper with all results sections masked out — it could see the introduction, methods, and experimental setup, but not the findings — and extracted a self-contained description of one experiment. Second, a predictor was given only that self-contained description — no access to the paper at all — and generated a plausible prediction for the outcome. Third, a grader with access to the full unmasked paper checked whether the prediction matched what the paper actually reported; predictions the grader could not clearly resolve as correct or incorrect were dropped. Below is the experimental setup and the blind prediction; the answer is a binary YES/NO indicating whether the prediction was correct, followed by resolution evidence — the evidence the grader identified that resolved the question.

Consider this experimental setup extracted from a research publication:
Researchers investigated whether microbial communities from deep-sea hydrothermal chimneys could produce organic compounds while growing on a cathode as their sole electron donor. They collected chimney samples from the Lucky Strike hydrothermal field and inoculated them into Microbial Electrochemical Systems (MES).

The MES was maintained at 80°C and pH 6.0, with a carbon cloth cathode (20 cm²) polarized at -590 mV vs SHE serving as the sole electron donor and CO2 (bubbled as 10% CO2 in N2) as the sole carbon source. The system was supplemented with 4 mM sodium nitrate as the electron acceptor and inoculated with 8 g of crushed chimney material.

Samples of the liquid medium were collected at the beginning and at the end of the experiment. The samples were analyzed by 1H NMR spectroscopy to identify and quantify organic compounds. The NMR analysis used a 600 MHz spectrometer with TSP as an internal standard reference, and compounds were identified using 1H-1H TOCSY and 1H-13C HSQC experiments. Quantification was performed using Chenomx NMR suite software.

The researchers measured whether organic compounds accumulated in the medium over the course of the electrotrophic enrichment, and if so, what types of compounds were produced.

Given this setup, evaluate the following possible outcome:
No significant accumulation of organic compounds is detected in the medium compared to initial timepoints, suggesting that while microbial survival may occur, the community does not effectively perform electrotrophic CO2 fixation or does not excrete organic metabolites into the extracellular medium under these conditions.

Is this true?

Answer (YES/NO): NO